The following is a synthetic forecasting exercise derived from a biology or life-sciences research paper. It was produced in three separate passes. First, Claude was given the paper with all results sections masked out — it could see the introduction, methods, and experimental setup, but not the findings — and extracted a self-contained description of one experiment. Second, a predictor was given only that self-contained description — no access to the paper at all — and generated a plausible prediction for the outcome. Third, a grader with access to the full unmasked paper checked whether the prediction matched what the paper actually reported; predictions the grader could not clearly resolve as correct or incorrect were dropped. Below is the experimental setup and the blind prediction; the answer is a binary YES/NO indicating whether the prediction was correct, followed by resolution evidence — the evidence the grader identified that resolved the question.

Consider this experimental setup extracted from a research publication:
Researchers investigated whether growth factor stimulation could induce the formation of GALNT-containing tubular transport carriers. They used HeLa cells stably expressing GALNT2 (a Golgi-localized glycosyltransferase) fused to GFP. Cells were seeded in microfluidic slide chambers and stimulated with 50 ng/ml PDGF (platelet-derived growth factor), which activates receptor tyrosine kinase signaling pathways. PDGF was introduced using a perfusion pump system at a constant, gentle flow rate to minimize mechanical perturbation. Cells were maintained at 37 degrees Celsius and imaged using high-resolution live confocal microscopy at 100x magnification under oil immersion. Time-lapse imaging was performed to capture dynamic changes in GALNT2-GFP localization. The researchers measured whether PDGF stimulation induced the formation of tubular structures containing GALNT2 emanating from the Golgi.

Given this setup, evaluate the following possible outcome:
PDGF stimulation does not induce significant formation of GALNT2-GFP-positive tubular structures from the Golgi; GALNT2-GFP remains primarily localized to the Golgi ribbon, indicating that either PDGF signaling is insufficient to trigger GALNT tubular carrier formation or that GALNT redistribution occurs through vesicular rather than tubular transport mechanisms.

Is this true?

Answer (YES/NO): NO